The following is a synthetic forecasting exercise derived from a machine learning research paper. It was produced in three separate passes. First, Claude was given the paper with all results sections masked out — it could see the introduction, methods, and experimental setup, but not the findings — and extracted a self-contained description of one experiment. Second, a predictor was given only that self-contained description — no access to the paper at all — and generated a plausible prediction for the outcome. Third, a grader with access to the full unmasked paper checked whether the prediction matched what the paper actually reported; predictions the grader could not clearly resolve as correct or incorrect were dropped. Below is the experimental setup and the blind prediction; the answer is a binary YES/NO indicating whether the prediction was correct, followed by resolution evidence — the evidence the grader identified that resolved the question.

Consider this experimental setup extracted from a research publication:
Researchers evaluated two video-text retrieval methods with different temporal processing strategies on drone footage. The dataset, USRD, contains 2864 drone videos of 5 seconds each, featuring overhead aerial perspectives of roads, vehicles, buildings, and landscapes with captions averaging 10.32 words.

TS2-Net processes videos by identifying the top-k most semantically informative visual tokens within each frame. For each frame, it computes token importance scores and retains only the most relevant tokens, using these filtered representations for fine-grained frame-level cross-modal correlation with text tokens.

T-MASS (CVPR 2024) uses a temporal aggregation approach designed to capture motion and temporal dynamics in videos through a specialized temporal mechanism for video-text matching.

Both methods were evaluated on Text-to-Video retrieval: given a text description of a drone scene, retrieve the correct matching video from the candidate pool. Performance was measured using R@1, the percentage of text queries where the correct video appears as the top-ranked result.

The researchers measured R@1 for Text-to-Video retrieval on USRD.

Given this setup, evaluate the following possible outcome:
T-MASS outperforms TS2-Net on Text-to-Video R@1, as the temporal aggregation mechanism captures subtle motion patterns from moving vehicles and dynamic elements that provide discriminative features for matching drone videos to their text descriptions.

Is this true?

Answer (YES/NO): NO